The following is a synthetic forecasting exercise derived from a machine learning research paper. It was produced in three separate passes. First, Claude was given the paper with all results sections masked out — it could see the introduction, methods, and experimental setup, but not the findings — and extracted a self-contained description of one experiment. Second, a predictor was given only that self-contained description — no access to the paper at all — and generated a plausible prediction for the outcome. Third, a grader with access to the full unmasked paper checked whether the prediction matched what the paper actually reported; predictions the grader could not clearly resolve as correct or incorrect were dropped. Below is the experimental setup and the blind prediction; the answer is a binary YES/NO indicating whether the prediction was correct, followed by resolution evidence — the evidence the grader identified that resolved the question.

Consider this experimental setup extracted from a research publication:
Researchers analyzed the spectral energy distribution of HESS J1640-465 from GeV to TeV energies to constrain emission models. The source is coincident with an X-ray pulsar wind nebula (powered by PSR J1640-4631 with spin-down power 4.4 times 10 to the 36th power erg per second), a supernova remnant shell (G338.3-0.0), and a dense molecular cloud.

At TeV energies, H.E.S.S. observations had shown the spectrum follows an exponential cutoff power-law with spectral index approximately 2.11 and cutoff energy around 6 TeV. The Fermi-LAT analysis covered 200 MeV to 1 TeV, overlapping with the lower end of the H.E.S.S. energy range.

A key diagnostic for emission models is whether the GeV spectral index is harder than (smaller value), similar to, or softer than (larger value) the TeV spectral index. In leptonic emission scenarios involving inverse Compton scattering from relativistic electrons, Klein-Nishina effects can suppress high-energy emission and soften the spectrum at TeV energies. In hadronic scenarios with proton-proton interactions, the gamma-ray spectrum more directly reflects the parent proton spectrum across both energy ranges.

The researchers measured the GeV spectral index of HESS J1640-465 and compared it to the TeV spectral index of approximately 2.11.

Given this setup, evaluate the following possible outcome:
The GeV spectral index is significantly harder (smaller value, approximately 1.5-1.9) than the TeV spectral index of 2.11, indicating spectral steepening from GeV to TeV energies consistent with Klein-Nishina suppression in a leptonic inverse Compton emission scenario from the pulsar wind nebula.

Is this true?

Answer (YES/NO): YES